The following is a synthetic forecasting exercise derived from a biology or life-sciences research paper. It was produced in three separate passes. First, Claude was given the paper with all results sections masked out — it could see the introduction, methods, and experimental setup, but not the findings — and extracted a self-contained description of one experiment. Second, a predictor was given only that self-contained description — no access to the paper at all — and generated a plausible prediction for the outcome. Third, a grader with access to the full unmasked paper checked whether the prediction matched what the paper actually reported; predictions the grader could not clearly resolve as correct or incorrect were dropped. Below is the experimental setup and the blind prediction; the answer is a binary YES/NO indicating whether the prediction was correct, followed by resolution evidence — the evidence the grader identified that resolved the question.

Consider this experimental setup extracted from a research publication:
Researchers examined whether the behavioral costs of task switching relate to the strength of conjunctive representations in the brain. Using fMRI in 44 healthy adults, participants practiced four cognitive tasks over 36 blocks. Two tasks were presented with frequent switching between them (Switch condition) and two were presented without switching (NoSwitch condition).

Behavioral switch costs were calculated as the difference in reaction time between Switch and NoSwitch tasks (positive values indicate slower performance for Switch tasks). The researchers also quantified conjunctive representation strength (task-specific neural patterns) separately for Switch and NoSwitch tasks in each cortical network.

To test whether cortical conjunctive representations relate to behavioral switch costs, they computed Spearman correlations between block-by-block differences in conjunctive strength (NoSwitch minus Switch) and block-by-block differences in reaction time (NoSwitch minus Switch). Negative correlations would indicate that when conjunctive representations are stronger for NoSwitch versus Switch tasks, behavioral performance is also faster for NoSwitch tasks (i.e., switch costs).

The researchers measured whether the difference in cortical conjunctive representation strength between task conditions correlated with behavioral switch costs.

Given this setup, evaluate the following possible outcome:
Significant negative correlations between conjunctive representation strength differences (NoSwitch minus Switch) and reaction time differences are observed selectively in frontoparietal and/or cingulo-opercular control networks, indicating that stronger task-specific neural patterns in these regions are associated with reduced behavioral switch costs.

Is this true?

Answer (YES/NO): YES